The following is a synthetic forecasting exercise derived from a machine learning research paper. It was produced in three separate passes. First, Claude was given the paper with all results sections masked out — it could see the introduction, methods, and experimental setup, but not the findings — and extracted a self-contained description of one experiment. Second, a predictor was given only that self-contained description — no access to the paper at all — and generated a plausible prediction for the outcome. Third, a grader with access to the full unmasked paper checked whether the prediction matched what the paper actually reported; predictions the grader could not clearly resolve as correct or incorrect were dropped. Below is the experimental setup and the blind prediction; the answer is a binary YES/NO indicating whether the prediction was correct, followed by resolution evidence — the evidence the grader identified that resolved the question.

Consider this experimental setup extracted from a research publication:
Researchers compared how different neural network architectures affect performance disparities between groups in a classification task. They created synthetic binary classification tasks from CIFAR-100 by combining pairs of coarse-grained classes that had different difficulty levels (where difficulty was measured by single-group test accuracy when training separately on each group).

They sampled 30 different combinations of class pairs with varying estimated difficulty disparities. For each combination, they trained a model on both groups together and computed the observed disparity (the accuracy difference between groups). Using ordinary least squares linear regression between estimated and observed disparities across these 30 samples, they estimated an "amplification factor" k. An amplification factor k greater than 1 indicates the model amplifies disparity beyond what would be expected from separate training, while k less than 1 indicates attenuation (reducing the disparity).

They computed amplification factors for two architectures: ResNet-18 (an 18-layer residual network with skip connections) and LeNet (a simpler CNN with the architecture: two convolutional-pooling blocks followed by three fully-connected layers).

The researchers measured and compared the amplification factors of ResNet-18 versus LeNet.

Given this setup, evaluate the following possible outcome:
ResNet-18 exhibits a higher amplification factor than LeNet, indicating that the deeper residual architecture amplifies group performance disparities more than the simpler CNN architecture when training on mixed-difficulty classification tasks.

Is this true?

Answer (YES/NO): YES